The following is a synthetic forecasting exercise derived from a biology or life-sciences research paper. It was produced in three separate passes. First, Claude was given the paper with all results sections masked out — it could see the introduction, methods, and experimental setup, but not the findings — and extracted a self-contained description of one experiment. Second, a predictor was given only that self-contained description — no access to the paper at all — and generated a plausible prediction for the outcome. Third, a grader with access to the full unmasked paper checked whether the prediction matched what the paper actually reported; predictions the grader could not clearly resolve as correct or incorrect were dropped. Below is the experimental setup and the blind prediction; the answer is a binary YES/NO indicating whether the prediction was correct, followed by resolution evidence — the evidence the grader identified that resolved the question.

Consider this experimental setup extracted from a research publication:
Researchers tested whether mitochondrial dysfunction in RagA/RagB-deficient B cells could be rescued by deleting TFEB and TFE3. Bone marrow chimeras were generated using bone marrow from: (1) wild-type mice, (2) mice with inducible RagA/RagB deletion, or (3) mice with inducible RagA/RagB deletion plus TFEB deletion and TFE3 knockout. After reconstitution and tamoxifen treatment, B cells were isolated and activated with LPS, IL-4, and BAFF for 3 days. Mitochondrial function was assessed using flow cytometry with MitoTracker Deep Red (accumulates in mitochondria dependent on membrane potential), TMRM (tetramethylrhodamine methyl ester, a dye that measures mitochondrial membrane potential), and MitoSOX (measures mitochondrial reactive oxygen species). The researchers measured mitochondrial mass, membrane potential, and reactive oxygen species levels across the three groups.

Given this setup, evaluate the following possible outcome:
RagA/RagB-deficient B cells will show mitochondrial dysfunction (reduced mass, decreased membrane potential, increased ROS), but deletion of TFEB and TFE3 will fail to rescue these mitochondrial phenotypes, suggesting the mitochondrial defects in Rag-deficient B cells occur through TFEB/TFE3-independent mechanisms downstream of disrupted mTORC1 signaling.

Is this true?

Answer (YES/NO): NO